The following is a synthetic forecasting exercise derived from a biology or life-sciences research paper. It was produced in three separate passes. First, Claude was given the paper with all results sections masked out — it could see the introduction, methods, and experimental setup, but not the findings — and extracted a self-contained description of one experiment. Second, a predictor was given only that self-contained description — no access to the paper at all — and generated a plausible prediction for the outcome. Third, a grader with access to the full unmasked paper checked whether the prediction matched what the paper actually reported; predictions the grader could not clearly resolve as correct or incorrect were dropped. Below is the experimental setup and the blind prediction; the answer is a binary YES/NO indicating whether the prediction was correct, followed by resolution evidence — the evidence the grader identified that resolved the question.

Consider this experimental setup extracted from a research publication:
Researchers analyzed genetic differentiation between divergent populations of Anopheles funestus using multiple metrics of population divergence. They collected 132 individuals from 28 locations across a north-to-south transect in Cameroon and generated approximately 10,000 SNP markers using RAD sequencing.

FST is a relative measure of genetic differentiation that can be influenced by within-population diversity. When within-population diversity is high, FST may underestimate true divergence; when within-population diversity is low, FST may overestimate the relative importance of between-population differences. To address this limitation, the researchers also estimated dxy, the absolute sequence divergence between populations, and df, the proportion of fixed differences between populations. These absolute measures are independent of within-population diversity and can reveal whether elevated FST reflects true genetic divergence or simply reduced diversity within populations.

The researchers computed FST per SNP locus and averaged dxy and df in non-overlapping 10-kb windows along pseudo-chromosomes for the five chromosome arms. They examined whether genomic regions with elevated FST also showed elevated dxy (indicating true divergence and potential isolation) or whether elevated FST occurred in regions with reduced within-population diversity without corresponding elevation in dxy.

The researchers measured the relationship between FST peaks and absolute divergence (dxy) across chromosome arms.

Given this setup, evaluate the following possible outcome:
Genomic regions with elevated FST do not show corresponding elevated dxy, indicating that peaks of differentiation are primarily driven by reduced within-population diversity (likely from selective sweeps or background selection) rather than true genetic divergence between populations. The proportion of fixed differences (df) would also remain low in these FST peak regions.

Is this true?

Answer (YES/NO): NO